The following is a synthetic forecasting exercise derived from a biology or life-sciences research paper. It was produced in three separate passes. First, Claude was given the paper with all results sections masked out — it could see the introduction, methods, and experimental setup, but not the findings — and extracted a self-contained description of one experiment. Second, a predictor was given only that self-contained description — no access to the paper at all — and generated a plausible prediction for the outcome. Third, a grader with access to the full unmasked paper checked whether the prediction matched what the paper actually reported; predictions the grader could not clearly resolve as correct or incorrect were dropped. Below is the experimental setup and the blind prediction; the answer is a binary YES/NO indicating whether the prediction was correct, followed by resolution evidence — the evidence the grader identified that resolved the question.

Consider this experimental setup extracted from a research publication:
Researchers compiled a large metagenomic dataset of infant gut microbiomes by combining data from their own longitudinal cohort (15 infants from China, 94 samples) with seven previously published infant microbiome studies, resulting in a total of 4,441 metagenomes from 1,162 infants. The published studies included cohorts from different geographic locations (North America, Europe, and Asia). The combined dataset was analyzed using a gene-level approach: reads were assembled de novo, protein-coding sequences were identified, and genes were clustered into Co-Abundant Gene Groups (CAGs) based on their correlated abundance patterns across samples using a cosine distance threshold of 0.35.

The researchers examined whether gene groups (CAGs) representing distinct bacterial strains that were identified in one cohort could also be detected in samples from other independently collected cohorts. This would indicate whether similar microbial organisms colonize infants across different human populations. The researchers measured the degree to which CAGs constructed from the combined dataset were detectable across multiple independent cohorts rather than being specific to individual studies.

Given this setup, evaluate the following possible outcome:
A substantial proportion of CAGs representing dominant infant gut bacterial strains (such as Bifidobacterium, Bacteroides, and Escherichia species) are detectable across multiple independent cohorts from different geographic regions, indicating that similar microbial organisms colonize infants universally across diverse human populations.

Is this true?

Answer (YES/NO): YES